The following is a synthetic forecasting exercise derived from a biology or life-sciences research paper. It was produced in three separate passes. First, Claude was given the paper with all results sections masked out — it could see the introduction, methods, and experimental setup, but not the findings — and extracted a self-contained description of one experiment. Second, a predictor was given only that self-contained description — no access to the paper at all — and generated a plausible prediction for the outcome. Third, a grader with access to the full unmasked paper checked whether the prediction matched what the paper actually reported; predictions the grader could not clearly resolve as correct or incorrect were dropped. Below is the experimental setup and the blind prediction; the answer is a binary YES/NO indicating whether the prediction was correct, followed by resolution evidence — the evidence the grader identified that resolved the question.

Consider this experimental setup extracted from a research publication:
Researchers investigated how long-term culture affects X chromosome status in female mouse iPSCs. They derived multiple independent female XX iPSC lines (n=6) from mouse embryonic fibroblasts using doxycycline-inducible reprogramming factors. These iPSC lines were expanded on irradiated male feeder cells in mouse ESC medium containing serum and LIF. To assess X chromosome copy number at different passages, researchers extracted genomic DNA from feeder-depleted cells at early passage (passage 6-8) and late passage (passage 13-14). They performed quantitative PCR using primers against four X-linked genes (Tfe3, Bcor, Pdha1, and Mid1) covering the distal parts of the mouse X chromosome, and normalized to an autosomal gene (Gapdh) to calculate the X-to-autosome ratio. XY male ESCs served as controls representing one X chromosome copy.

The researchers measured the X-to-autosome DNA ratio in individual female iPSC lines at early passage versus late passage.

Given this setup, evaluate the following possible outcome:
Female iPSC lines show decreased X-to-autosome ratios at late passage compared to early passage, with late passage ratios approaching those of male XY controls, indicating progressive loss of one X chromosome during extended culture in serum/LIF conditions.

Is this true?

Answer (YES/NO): YES